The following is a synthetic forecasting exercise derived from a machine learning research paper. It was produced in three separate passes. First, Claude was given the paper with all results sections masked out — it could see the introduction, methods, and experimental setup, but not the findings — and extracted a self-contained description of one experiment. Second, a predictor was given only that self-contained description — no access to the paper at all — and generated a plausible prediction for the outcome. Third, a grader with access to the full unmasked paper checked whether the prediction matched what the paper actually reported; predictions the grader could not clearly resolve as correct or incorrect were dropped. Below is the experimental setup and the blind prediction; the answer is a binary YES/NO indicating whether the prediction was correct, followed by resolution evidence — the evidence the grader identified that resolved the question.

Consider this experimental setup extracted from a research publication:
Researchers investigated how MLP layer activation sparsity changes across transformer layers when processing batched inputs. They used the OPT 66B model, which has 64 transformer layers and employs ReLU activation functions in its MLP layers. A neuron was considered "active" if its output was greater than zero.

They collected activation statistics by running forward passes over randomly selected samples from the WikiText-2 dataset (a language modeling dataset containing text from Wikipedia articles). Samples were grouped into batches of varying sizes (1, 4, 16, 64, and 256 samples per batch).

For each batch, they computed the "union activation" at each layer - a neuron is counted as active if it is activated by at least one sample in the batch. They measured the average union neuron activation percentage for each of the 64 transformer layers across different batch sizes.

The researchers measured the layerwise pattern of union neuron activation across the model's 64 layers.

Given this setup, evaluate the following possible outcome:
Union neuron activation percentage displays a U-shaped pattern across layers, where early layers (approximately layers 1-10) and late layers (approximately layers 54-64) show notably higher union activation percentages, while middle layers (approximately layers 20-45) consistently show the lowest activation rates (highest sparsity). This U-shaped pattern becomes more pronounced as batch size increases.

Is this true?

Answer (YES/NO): NO